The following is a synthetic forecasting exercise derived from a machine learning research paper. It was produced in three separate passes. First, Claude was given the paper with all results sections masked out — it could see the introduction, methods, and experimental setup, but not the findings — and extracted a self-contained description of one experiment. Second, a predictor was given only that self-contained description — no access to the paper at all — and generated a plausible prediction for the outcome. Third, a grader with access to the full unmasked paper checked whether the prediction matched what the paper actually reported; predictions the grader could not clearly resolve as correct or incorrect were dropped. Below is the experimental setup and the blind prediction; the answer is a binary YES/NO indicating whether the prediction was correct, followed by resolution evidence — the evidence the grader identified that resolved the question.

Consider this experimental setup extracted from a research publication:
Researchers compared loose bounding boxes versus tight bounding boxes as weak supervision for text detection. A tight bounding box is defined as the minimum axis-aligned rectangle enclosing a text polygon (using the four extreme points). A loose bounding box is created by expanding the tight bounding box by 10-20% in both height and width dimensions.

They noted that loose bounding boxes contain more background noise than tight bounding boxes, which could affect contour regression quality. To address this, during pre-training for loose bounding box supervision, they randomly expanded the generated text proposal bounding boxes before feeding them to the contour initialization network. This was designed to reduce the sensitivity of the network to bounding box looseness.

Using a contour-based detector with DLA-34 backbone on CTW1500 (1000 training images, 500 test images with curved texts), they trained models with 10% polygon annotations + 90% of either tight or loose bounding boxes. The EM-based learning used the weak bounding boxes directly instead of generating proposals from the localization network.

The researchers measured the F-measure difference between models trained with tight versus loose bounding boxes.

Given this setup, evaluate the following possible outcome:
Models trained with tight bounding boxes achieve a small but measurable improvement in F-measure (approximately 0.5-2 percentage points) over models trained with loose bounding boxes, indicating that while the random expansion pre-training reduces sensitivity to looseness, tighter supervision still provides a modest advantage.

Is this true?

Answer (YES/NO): YES